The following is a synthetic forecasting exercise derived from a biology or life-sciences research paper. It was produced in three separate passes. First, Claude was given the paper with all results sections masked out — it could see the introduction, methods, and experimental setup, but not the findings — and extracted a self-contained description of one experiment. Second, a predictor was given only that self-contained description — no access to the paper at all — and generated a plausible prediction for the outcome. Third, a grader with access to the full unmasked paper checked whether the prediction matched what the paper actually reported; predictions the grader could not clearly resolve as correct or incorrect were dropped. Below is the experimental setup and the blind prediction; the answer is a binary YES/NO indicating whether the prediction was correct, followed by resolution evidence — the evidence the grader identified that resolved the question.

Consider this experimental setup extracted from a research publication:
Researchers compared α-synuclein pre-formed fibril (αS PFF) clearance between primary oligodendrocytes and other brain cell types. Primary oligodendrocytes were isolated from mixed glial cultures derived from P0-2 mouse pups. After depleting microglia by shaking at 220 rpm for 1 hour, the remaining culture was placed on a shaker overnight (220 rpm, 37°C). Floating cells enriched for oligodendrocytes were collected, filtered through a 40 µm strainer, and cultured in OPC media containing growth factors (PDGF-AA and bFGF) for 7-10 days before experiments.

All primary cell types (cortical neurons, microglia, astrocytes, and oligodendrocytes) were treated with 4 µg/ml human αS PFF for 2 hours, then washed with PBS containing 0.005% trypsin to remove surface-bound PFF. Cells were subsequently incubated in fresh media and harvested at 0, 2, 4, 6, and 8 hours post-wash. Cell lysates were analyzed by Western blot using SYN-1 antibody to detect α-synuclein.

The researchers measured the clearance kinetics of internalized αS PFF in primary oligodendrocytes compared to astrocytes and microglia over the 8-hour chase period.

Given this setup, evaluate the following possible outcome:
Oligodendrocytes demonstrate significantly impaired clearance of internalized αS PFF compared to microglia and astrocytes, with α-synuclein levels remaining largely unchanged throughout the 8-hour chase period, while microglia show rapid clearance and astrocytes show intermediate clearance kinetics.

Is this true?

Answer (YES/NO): NO